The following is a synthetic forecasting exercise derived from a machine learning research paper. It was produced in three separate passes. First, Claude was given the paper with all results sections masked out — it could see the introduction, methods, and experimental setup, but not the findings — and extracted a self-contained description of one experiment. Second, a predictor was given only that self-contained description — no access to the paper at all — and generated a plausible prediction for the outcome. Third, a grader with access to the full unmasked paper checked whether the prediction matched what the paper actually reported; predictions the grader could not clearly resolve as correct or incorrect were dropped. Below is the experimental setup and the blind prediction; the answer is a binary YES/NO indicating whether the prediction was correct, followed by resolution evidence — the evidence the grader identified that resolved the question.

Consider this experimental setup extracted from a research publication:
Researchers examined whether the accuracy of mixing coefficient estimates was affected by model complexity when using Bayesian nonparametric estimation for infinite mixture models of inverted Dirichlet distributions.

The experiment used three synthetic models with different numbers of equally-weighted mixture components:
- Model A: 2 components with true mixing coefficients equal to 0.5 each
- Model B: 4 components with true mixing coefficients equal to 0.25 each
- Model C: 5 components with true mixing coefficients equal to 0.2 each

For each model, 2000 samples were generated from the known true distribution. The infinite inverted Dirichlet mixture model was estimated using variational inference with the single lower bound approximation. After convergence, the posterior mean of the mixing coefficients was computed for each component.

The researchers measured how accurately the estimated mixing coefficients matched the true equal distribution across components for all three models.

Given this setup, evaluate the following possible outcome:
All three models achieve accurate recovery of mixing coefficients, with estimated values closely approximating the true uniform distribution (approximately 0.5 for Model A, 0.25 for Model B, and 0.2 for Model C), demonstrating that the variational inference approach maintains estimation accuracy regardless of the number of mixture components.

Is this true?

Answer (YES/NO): YES